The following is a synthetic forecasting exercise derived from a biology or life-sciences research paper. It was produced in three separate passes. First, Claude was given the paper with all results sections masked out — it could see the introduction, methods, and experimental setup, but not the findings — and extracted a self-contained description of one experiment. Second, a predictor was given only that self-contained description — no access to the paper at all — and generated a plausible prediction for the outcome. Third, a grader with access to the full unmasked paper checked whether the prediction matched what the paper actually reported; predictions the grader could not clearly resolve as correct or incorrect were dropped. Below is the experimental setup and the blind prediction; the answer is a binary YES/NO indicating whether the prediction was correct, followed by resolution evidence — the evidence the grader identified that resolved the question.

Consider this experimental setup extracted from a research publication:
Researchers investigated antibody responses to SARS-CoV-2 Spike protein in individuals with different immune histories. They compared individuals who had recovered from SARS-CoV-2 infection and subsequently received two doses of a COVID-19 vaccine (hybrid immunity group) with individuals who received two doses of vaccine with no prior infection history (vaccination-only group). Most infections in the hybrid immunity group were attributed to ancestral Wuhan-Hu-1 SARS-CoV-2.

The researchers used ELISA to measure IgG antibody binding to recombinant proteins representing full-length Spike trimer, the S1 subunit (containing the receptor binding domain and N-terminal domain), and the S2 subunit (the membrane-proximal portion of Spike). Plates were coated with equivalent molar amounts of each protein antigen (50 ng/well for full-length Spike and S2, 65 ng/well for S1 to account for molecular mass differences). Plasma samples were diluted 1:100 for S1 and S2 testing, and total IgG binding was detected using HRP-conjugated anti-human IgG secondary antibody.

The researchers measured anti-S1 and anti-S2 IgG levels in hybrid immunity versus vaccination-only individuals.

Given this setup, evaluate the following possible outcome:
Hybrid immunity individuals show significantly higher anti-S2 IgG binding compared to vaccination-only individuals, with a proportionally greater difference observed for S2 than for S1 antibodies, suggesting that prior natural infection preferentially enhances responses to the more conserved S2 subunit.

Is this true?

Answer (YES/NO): YES